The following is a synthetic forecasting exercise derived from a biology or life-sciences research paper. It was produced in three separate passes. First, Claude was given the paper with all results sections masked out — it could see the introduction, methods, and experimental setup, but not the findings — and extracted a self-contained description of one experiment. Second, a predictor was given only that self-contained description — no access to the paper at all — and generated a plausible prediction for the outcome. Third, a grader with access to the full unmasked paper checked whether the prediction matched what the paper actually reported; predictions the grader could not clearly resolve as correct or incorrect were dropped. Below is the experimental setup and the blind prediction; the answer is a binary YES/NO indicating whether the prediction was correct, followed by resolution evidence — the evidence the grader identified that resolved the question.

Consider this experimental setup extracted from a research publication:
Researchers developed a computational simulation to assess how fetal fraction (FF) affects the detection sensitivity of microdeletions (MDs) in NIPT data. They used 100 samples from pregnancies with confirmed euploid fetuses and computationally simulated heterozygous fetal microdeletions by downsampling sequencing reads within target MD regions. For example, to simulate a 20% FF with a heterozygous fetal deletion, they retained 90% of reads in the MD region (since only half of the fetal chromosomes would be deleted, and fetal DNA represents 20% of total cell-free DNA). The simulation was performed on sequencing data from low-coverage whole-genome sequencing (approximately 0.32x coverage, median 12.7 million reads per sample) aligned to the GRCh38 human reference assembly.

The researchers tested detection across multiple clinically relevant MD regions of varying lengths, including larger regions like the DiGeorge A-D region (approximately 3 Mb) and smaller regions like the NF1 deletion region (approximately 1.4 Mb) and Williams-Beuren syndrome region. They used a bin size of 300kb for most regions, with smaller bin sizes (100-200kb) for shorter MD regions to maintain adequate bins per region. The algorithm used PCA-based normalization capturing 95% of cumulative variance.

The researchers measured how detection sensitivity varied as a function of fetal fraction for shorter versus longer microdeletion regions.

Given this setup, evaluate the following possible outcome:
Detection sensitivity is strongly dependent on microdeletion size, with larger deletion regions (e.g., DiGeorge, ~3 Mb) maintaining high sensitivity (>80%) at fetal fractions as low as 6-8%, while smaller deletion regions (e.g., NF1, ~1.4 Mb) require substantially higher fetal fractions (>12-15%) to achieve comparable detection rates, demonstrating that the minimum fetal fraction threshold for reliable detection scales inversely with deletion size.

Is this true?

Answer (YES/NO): NO